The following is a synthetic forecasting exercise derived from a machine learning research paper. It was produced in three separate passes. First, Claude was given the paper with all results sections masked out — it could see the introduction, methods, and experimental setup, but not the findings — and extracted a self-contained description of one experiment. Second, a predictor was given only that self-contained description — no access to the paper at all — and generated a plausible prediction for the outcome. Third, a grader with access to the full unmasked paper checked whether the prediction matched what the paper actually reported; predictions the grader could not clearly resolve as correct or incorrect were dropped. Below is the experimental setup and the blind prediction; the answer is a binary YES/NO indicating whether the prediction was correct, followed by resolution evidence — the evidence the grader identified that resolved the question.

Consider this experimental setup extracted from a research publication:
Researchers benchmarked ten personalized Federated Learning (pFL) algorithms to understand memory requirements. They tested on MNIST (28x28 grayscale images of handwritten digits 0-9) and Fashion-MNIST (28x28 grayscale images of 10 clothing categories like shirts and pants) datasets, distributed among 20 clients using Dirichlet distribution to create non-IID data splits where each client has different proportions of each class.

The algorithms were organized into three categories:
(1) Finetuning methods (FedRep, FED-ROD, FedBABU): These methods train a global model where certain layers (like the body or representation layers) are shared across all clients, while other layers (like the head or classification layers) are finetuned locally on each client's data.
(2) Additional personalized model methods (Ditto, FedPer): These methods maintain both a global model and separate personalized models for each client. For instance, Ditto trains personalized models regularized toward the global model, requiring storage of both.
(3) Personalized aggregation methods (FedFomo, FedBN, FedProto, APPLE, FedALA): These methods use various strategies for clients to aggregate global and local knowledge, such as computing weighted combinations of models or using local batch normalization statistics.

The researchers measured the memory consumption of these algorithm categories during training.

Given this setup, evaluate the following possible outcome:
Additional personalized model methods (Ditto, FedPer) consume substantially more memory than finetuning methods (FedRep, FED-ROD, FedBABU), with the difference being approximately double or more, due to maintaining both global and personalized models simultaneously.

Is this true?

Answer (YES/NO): NO